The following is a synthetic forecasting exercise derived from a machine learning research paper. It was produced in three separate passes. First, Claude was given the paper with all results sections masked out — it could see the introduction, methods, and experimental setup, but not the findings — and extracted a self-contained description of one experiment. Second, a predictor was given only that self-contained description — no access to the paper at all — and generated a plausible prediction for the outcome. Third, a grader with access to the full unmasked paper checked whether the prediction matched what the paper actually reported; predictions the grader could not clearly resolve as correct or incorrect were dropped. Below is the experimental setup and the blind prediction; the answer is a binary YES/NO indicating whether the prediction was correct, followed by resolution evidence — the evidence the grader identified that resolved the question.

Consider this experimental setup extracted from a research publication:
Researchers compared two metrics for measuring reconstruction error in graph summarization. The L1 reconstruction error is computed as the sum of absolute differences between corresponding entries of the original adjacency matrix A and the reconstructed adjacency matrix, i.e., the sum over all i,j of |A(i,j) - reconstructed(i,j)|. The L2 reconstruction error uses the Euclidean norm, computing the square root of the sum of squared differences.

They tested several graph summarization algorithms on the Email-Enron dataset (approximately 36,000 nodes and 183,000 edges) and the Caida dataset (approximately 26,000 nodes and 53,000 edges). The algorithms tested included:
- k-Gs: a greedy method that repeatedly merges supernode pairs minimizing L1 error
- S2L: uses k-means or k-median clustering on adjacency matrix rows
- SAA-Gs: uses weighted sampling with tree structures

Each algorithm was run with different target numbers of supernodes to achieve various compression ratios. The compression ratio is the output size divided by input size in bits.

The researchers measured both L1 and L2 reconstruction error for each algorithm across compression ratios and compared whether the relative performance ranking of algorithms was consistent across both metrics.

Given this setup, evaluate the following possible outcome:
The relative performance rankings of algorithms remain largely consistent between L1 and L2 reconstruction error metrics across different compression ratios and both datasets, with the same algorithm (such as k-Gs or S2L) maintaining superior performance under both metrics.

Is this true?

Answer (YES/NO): YES